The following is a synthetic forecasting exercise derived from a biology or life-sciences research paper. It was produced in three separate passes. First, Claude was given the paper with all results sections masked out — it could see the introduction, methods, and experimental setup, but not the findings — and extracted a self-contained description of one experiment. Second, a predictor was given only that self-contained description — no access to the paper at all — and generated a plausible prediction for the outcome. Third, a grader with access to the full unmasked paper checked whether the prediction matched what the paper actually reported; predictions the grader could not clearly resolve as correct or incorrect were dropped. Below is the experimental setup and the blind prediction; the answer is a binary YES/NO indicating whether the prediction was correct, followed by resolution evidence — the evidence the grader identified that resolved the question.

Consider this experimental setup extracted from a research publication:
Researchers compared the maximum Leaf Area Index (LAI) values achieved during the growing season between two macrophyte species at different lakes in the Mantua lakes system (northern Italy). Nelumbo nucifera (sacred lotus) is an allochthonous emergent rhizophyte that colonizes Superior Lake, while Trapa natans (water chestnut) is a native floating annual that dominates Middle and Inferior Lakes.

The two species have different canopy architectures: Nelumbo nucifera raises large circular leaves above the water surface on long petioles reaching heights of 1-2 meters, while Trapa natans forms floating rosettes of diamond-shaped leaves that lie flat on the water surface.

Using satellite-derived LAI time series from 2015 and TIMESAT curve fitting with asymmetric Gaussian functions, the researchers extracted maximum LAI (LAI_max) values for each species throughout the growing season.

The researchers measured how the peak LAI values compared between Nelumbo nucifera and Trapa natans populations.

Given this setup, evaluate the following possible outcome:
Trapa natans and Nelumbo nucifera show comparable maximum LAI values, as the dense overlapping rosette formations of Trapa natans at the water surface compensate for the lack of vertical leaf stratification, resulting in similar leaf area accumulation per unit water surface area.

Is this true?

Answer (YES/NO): NO